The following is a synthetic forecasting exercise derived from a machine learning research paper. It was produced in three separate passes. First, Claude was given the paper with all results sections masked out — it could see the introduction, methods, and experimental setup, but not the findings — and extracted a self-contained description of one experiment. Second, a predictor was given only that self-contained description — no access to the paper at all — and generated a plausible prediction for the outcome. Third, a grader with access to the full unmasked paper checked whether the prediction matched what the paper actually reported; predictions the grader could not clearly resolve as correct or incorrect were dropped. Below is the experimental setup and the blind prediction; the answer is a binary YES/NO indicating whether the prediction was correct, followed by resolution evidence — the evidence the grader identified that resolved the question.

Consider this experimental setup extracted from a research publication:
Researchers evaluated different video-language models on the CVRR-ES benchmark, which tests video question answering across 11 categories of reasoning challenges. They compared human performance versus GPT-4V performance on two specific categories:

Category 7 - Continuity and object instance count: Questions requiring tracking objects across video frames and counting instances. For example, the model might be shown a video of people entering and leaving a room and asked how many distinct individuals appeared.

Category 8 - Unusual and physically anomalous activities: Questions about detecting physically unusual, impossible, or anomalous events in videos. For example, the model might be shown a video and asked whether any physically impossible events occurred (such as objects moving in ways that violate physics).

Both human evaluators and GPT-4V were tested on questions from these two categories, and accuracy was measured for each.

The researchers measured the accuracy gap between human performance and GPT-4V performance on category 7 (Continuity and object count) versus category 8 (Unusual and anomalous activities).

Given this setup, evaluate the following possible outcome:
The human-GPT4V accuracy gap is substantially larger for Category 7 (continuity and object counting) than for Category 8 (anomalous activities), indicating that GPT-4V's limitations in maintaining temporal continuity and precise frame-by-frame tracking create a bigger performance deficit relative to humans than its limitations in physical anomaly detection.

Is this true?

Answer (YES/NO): YES